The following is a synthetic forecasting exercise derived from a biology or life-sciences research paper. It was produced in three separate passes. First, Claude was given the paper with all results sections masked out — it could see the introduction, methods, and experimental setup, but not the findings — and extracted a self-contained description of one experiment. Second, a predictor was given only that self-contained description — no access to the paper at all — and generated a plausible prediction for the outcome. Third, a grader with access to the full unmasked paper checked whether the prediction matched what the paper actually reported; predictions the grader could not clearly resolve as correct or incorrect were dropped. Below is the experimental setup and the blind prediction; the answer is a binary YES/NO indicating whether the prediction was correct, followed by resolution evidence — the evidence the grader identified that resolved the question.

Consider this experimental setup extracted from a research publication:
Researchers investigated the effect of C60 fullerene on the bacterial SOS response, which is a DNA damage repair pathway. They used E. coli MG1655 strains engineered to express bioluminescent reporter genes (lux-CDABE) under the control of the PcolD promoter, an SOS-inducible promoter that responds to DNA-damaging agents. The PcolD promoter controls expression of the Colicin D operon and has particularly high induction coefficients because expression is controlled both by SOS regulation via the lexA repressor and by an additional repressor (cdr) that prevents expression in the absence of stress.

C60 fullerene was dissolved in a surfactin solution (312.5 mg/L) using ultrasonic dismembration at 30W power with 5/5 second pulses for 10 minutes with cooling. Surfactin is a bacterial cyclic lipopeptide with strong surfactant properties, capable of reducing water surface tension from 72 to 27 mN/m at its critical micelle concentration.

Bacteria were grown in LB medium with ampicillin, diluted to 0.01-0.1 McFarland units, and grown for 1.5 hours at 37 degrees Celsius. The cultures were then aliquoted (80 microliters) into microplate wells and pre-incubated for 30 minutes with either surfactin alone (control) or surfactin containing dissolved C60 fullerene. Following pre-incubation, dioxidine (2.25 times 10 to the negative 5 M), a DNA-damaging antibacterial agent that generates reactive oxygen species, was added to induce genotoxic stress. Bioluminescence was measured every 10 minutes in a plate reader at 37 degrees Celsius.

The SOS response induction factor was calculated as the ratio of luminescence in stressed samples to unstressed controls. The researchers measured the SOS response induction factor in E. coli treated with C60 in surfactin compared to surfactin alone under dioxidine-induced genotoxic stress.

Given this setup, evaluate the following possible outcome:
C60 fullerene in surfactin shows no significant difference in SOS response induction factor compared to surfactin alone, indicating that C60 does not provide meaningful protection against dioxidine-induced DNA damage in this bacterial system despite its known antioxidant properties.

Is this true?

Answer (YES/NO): NO